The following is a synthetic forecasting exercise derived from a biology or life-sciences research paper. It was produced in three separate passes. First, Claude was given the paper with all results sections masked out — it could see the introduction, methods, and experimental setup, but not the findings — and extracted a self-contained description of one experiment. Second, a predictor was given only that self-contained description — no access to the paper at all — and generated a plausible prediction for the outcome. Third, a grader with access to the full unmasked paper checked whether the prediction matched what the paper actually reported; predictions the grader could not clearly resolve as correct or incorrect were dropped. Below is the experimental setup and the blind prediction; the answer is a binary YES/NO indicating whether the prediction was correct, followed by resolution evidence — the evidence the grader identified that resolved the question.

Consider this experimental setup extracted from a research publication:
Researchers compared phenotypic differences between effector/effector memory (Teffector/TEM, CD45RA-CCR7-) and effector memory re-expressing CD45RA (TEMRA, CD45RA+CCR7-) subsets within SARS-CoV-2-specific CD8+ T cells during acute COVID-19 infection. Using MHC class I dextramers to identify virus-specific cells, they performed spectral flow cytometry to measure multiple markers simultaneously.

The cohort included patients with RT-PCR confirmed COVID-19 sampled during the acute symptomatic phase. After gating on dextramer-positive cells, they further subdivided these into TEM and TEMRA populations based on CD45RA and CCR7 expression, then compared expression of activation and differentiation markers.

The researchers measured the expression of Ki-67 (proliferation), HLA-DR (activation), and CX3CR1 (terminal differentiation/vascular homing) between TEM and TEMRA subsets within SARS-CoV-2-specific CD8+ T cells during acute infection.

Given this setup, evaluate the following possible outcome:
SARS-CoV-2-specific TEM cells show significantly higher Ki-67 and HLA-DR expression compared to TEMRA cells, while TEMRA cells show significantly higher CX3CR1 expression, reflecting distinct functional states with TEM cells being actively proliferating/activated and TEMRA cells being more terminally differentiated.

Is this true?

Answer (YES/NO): YES